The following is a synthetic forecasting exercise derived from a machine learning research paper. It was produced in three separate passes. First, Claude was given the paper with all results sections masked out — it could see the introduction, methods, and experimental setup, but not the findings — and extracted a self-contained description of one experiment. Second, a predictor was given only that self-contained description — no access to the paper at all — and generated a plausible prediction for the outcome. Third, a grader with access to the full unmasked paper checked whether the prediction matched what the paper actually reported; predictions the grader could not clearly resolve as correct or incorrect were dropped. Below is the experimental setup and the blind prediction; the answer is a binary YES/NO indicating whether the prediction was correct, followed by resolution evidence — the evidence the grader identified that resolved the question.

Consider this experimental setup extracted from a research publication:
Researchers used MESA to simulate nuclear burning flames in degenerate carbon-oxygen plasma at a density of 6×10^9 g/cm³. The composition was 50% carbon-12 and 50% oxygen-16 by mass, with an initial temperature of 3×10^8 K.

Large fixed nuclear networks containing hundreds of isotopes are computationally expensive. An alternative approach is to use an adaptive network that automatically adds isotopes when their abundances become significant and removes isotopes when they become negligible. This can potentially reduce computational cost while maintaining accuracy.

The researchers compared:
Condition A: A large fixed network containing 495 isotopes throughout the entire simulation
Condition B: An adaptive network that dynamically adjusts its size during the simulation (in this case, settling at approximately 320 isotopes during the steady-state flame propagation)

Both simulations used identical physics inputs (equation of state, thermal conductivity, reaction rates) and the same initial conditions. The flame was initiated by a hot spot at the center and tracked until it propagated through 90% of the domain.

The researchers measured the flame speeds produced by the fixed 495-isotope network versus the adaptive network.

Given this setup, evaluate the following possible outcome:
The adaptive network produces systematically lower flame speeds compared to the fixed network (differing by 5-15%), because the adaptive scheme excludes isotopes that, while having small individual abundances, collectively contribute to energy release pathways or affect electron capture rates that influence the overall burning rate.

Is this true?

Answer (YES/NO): NO